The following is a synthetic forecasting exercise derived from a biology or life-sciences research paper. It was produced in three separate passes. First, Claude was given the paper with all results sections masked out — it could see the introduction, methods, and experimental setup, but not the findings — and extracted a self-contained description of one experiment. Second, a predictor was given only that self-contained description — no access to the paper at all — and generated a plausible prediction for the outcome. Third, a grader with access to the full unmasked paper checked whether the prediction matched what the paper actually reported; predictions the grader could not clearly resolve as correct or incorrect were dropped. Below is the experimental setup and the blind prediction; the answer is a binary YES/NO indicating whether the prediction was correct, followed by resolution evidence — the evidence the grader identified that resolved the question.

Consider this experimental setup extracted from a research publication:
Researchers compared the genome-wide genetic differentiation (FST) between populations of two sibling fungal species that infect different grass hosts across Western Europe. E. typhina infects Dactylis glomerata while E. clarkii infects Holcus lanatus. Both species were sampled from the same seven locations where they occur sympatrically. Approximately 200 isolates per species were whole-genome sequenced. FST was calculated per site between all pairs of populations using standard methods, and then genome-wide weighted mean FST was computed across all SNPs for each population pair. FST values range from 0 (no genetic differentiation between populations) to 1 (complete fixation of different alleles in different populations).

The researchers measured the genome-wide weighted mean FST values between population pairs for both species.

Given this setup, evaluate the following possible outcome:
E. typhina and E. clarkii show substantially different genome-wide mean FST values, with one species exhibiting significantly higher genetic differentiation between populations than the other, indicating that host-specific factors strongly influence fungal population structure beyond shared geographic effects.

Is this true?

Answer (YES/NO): YES